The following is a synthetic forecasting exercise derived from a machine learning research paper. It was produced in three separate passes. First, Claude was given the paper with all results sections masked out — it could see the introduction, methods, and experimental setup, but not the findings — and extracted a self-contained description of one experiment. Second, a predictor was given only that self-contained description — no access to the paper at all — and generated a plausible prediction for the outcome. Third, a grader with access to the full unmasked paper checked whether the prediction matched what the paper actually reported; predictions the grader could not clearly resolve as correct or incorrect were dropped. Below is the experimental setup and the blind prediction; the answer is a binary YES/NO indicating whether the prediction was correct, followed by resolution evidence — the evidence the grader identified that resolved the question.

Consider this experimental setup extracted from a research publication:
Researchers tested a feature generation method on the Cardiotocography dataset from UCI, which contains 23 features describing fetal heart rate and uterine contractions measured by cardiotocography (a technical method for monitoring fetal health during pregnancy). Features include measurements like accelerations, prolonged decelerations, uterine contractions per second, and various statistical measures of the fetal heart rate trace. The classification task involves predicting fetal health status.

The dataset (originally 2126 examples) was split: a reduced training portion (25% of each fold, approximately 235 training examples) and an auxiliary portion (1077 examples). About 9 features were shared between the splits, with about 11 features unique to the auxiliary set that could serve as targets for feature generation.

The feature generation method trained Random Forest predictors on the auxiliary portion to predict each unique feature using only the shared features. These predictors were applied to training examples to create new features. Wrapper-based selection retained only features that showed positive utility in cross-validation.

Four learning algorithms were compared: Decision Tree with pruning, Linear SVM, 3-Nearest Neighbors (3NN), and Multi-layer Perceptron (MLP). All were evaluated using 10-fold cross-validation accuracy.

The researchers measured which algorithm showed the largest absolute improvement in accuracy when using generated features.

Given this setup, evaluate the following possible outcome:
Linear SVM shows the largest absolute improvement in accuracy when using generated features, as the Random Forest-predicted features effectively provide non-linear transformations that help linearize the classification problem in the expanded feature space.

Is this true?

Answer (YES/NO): NO